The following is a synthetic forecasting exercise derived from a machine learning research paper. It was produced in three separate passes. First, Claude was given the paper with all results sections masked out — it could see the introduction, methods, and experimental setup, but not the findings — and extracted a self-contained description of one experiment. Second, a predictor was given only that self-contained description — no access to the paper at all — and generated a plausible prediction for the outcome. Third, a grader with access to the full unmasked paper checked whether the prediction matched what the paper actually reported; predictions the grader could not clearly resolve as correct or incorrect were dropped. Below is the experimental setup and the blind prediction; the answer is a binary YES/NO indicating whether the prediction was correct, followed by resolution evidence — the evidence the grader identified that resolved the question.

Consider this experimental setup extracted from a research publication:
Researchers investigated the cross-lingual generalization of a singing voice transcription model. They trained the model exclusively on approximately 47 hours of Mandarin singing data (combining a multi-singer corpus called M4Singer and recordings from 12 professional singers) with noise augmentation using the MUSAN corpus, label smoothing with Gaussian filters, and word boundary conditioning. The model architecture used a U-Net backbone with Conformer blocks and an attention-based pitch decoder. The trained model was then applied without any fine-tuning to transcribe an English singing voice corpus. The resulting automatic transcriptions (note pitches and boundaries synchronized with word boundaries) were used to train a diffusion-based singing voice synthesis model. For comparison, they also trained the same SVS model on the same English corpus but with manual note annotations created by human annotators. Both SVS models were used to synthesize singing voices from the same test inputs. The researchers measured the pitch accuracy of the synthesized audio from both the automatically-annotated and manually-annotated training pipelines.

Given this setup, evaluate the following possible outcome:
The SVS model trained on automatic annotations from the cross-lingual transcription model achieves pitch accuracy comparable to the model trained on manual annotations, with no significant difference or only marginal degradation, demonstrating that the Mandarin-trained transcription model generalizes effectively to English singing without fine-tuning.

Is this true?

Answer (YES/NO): NO